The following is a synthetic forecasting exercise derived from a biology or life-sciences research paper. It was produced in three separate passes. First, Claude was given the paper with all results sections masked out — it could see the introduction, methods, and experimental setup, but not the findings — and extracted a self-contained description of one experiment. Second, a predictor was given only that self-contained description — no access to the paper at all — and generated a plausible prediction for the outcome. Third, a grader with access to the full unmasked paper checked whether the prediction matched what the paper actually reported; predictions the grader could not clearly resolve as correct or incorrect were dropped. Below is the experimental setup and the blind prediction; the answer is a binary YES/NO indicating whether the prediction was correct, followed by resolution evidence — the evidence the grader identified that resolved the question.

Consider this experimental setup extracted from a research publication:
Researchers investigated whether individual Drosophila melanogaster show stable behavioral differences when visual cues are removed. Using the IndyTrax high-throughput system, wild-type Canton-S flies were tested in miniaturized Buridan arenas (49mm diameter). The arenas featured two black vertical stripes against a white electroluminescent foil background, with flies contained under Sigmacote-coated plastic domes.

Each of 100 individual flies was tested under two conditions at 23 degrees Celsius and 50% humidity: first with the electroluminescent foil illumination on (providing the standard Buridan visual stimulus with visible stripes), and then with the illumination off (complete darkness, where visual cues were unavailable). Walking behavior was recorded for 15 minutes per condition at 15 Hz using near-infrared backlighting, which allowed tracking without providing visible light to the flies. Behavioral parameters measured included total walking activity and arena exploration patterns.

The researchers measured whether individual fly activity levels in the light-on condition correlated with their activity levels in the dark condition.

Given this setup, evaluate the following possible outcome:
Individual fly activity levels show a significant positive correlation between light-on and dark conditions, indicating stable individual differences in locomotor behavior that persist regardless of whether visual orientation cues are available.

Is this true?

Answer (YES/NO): YES